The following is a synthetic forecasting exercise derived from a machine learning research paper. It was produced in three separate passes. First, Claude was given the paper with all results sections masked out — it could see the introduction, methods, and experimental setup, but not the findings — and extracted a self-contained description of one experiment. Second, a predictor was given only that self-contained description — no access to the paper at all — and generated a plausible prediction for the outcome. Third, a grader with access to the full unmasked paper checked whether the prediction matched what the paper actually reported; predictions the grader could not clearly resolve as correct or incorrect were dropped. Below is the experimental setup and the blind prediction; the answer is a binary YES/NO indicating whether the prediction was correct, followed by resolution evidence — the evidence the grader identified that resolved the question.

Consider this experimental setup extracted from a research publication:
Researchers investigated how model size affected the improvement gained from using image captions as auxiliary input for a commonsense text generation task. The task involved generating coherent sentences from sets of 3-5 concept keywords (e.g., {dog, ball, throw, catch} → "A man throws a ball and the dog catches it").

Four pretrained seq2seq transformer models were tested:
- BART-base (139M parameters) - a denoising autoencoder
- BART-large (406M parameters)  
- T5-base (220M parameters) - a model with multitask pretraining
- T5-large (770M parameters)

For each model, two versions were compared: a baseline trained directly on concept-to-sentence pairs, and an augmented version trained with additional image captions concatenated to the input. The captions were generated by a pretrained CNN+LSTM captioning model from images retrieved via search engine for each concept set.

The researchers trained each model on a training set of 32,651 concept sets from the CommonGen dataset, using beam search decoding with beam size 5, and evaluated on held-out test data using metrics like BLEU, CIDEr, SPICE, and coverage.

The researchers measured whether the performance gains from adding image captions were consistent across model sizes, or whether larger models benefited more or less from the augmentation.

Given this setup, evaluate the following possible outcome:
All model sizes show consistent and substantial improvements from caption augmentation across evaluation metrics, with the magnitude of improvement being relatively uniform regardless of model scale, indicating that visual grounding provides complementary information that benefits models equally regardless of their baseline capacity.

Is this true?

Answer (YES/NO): NO